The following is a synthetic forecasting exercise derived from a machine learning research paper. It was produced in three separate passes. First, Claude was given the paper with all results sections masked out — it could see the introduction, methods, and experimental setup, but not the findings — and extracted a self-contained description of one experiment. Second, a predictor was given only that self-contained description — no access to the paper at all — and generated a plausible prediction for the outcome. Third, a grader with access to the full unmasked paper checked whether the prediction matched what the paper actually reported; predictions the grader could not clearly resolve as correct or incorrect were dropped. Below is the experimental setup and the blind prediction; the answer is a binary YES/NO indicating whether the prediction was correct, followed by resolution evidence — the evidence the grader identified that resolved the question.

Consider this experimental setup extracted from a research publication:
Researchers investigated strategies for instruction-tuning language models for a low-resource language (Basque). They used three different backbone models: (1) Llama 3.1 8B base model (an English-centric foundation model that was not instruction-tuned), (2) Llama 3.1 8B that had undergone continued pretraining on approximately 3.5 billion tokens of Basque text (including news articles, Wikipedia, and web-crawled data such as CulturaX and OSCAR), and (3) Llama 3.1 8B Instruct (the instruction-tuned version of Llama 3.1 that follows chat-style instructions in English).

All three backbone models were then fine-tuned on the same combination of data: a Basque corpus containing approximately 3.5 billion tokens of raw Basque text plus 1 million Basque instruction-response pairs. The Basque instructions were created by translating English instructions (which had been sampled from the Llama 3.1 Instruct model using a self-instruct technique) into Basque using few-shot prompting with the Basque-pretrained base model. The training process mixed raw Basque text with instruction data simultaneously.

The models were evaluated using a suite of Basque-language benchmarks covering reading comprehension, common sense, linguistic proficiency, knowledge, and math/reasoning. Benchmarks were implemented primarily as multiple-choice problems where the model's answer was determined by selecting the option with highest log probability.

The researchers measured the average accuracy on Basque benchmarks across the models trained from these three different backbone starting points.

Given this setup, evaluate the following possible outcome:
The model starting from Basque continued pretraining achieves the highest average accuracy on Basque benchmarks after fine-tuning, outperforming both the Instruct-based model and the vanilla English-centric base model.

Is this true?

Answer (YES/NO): NO